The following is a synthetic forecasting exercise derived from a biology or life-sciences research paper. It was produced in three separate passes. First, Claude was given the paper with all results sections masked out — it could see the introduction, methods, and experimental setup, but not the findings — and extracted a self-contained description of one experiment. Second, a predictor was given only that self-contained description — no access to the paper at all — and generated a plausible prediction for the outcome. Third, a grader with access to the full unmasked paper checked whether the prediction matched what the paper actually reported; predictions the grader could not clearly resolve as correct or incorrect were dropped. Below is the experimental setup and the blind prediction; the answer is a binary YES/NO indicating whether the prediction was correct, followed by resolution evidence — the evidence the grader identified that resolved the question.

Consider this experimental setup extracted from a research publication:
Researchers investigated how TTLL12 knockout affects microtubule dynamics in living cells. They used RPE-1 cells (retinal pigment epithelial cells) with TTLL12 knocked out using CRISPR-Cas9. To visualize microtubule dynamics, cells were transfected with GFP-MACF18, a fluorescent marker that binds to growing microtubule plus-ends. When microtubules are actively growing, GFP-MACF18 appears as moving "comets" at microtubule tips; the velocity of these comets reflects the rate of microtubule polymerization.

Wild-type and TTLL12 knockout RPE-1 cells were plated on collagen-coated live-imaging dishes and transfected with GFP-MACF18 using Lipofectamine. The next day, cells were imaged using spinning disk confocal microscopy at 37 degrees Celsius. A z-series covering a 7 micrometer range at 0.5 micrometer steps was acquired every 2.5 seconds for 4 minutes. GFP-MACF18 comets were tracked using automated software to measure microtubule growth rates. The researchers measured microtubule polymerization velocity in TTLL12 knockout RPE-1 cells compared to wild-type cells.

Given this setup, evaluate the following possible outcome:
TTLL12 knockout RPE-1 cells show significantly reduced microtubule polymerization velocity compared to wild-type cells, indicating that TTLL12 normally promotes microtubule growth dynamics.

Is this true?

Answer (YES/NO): NO